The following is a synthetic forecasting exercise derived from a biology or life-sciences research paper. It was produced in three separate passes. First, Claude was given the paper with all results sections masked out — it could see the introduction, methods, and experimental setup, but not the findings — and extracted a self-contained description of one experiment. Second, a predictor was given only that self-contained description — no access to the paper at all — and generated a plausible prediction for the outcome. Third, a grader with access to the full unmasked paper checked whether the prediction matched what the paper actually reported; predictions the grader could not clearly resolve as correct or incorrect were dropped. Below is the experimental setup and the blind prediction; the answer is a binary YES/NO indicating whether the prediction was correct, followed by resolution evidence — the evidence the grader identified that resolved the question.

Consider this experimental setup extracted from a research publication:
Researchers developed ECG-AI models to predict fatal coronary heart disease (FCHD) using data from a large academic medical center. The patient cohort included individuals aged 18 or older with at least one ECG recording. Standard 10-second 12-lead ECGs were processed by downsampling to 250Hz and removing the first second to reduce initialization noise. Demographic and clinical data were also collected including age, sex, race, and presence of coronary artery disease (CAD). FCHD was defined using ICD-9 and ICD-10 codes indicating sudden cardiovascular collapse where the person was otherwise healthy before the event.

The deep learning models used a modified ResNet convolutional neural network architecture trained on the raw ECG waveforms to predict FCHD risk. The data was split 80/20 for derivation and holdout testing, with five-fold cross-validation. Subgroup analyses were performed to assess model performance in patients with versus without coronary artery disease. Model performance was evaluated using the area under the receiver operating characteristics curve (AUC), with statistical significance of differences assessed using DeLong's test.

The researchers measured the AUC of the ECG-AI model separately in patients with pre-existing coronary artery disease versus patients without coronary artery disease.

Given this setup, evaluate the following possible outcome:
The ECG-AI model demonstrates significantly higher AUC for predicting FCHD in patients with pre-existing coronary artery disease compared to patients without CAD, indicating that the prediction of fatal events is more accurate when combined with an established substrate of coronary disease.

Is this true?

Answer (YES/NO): NO